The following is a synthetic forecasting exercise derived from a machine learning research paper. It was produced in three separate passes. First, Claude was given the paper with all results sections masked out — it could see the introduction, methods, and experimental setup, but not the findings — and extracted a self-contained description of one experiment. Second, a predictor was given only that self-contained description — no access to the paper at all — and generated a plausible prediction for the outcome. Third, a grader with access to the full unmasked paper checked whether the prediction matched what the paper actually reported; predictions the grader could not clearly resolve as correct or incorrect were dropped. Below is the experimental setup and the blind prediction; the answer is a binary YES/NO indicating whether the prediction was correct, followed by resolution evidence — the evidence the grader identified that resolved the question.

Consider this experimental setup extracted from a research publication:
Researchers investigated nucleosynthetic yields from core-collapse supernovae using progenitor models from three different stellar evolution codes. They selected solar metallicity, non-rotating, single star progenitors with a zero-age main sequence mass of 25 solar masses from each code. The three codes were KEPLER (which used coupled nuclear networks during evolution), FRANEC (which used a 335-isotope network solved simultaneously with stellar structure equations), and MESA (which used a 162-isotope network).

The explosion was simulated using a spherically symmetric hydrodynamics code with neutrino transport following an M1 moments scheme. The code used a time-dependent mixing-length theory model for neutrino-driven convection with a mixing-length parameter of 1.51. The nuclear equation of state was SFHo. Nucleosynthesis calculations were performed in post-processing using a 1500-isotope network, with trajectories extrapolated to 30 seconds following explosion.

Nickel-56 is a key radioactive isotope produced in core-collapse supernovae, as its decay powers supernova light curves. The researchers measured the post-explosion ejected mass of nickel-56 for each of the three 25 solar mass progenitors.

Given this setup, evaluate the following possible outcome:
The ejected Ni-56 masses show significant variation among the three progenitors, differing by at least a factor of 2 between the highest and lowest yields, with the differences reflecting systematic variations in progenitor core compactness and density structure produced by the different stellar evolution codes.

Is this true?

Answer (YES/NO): YES